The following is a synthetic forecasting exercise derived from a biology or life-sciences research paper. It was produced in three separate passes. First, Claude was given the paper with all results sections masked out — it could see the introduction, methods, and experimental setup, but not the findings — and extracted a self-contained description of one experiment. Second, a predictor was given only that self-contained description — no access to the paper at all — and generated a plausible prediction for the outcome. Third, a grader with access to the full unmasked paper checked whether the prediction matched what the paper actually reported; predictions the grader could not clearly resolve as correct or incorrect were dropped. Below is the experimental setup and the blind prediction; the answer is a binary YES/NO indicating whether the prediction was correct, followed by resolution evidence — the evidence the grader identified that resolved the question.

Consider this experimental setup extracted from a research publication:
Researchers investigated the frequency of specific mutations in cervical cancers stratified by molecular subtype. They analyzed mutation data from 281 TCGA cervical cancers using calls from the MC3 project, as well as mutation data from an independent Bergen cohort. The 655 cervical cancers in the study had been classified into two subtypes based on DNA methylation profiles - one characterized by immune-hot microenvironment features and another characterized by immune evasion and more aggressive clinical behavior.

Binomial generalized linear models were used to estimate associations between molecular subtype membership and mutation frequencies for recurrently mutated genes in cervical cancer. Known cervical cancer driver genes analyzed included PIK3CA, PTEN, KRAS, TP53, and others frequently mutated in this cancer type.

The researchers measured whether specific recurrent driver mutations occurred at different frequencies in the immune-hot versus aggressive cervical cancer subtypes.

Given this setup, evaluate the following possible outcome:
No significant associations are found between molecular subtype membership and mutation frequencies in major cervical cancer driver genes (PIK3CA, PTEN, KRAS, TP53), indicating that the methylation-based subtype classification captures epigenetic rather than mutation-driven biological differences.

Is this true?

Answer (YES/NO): NO